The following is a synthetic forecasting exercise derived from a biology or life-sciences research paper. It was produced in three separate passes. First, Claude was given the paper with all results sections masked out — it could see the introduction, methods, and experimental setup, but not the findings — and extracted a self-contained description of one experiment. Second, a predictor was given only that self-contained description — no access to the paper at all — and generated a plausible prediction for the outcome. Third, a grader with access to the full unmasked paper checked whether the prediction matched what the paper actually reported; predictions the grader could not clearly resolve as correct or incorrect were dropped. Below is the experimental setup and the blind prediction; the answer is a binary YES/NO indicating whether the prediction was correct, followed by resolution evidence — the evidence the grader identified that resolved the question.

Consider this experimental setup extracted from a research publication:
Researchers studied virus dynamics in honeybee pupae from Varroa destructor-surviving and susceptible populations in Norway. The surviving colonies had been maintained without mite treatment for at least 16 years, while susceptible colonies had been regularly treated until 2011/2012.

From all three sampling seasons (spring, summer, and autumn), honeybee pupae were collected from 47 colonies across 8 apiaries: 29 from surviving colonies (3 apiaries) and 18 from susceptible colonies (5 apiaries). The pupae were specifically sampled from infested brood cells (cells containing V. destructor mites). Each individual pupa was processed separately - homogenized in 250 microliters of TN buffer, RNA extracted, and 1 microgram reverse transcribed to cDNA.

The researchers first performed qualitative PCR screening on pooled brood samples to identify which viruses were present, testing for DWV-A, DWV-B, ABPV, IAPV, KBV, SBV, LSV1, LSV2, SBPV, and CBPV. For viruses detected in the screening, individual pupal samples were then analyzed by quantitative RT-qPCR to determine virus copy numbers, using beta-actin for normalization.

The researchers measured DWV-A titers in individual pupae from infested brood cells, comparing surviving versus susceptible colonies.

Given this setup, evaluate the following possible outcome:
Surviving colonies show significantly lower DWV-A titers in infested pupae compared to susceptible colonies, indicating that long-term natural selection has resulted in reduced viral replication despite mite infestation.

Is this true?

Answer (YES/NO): NO